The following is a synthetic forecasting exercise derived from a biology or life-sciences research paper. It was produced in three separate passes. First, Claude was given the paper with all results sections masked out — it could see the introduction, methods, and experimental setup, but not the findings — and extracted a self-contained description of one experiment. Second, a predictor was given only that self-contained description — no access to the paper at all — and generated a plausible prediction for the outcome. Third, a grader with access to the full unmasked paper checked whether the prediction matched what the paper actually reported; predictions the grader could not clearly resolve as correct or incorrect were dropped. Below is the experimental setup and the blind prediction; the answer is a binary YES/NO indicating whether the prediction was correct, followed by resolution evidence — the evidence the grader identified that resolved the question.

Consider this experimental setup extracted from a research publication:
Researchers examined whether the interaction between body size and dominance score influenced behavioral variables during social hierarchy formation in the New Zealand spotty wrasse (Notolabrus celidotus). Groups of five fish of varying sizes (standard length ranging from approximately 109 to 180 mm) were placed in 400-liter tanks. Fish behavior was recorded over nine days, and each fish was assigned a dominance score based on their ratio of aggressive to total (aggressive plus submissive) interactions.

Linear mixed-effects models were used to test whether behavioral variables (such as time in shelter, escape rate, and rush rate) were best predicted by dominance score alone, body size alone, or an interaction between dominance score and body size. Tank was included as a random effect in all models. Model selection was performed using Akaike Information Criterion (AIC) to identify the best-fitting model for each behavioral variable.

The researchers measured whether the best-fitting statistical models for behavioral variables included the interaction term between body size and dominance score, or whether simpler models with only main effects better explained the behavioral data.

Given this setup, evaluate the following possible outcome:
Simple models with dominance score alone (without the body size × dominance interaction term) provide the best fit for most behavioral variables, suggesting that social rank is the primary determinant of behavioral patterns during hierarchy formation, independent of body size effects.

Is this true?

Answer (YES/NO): YES